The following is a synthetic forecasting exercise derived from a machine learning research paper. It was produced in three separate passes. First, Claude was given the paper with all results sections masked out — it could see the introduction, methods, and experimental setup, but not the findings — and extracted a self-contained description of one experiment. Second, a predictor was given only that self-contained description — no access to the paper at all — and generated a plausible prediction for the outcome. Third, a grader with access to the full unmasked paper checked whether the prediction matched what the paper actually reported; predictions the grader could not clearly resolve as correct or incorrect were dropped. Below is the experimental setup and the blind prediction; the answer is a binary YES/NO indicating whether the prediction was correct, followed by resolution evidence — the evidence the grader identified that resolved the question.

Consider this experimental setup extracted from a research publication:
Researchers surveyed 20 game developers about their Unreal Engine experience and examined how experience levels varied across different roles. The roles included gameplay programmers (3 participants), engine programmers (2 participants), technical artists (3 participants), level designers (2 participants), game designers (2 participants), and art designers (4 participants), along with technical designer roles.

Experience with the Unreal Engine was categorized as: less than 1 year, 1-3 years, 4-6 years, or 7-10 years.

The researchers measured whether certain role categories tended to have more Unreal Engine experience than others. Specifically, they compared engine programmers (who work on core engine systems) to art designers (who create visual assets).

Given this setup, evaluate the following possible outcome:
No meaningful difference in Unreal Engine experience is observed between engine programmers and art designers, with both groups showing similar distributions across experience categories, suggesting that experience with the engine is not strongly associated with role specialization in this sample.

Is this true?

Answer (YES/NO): NO